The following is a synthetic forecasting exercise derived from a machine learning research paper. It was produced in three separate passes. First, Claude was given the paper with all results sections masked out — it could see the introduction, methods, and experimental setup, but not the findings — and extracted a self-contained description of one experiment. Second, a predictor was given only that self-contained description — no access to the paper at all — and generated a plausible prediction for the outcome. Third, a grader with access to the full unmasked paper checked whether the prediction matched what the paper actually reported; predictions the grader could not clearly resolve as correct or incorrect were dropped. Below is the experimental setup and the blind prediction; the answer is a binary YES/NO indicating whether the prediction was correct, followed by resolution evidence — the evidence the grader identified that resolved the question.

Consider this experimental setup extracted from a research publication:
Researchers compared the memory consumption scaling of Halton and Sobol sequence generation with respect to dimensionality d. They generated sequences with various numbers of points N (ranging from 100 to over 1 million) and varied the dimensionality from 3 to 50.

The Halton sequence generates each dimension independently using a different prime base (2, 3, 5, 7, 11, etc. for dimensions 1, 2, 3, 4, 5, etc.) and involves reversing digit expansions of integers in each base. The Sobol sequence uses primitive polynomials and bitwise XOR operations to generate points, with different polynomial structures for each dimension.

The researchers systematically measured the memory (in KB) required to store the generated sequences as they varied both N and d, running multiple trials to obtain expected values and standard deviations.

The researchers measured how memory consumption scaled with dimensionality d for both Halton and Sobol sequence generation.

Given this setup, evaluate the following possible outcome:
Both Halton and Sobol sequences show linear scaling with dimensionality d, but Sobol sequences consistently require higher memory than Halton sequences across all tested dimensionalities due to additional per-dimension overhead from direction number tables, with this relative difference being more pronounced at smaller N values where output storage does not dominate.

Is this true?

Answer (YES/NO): NO